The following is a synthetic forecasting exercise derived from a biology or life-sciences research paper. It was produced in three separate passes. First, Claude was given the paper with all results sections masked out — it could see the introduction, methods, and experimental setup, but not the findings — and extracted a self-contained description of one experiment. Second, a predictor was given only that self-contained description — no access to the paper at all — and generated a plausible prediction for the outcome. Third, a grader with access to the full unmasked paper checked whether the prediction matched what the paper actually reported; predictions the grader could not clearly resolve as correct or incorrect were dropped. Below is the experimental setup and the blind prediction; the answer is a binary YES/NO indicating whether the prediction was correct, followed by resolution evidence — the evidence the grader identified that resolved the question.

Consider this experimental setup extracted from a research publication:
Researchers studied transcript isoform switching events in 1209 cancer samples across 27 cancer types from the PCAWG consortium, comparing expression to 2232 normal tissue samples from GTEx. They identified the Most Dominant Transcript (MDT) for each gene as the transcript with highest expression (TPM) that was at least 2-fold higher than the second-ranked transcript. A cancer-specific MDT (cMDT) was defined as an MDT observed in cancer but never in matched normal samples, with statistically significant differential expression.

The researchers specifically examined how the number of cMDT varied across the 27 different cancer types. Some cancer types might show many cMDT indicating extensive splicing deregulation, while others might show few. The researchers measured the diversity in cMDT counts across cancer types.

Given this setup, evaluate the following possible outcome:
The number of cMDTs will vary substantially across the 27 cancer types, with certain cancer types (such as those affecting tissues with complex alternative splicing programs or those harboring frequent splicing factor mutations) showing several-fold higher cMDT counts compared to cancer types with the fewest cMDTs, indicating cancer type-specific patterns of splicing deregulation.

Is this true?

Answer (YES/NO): YES